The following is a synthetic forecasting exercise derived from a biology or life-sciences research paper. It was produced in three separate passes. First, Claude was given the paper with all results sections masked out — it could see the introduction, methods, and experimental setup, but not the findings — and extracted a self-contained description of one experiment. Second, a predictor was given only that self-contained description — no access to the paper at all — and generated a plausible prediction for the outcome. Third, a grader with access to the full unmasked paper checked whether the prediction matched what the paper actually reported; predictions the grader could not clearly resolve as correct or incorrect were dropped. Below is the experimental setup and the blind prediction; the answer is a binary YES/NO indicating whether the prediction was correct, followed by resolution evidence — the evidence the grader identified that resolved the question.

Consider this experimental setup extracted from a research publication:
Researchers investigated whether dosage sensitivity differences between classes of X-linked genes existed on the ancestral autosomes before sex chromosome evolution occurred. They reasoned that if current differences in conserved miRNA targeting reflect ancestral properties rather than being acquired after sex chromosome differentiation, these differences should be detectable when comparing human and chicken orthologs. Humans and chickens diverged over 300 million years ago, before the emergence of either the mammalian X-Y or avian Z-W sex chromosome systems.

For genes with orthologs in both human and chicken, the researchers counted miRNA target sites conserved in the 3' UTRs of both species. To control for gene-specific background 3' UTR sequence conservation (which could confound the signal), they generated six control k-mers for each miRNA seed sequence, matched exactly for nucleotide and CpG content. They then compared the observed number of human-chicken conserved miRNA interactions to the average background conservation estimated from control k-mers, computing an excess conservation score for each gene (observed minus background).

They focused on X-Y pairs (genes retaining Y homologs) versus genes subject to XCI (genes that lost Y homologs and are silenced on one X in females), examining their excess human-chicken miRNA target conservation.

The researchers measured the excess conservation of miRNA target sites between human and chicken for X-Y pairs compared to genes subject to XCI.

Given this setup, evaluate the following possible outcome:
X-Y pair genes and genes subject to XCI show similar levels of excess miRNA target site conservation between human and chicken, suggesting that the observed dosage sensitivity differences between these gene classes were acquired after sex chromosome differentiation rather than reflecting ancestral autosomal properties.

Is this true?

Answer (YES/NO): NO